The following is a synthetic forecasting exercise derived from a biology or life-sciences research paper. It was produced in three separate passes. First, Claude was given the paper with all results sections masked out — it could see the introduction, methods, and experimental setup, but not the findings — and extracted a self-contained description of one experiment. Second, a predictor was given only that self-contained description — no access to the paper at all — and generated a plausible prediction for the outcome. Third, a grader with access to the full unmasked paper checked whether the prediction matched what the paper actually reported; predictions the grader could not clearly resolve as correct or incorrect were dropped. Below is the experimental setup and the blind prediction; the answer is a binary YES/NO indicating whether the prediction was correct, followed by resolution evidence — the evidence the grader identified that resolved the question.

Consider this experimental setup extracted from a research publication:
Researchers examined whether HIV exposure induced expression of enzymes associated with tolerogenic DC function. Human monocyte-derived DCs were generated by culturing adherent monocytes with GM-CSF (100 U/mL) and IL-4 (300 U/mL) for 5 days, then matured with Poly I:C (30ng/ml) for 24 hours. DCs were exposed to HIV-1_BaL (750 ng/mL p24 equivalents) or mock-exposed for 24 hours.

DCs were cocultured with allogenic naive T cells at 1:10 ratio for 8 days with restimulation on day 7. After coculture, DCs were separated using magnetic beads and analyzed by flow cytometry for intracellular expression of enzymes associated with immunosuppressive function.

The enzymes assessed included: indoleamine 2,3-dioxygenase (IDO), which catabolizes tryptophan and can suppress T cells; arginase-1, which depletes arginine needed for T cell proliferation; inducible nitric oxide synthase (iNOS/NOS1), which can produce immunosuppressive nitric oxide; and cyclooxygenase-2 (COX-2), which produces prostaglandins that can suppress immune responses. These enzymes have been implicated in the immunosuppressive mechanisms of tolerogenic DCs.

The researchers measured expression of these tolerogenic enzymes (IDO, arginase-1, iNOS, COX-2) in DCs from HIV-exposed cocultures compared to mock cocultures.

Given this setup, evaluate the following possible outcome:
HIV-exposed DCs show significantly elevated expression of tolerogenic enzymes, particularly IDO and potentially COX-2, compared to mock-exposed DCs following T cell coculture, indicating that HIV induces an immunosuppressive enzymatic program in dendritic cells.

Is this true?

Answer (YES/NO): NO